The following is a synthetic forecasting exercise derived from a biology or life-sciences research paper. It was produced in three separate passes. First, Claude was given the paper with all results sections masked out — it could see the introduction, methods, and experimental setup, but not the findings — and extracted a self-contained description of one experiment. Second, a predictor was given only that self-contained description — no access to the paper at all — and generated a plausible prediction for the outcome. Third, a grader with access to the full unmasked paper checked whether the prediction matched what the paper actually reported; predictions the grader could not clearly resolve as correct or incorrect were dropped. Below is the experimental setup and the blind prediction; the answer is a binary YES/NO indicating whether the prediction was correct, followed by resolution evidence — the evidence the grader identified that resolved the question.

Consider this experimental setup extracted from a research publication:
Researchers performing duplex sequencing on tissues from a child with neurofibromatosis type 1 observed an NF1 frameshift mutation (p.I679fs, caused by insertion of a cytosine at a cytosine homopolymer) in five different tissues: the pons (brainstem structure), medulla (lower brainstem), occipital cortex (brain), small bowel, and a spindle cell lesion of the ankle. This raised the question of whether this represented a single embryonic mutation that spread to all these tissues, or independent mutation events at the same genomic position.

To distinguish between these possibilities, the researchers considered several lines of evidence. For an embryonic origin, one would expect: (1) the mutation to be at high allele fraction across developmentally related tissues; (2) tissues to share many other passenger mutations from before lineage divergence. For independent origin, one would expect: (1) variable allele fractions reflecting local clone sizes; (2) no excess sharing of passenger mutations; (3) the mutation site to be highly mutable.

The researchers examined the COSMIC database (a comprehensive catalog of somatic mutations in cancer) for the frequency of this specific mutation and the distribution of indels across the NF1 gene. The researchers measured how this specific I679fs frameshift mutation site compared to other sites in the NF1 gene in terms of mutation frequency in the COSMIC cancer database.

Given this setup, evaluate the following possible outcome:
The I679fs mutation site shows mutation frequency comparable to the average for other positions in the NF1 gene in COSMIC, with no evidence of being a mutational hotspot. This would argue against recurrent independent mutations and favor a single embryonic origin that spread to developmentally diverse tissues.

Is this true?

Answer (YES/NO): NO